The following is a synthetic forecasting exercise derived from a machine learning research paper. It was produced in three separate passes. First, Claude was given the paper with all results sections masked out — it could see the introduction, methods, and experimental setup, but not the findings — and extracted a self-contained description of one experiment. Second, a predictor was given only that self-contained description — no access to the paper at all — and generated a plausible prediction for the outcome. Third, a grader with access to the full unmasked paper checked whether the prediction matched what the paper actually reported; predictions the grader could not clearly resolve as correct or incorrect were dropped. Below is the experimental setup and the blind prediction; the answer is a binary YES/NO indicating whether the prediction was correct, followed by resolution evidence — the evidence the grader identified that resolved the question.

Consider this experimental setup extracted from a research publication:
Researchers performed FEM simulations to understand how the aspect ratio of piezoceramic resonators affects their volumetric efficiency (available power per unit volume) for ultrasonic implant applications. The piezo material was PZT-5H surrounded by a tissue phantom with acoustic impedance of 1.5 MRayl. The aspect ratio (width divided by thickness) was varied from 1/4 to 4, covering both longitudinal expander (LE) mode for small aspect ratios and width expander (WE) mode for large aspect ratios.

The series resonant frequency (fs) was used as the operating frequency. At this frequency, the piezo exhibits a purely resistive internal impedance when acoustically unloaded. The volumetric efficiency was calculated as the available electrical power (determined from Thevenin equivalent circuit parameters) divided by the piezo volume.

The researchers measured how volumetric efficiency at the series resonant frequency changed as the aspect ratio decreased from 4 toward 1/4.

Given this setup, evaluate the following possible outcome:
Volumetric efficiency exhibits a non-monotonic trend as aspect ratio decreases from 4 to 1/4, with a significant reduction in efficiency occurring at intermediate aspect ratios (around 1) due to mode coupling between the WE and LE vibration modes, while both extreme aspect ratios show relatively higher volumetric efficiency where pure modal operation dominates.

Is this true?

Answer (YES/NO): NO